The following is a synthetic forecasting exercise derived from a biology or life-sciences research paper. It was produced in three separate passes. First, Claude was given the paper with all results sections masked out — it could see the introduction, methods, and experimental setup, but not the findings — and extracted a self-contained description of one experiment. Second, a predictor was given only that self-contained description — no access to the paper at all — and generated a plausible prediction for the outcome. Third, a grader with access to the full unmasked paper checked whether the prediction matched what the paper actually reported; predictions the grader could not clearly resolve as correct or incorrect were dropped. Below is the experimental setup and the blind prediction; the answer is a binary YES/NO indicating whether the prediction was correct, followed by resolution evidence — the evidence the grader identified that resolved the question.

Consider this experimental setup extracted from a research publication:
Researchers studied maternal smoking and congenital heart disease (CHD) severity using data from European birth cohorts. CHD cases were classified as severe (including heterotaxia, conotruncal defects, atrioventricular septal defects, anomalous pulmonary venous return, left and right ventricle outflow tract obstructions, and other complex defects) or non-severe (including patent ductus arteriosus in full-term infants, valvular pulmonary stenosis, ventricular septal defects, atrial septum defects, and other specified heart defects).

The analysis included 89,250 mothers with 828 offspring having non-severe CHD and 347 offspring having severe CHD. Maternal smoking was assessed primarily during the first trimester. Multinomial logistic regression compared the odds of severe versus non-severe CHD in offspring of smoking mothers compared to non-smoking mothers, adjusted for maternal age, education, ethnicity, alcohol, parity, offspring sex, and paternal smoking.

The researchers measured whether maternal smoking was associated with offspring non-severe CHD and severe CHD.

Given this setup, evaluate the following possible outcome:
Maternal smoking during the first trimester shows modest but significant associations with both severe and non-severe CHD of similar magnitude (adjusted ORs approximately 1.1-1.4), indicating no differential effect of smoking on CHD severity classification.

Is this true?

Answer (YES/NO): NO